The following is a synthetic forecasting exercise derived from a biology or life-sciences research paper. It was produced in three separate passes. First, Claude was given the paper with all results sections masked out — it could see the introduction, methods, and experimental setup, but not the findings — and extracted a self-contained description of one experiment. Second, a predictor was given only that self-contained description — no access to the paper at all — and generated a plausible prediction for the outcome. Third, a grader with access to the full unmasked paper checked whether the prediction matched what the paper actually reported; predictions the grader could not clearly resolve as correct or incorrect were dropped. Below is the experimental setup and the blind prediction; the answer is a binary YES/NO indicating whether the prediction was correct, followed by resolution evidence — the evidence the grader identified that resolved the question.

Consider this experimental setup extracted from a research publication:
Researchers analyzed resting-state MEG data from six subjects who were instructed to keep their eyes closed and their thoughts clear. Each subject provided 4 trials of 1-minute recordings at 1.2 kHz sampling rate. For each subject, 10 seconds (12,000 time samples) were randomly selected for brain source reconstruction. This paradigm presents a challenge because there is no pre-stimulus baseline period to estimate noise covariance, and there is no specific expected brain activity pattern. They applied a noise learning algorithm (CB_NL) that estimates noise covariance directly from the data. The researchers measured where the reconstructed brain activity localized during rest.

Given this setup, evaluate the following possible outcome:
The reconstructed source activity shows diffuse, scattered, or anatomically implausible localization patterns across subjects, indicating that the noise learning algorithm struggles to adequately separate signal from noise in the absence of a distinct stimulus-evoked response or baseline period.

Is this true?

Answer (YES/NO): NO